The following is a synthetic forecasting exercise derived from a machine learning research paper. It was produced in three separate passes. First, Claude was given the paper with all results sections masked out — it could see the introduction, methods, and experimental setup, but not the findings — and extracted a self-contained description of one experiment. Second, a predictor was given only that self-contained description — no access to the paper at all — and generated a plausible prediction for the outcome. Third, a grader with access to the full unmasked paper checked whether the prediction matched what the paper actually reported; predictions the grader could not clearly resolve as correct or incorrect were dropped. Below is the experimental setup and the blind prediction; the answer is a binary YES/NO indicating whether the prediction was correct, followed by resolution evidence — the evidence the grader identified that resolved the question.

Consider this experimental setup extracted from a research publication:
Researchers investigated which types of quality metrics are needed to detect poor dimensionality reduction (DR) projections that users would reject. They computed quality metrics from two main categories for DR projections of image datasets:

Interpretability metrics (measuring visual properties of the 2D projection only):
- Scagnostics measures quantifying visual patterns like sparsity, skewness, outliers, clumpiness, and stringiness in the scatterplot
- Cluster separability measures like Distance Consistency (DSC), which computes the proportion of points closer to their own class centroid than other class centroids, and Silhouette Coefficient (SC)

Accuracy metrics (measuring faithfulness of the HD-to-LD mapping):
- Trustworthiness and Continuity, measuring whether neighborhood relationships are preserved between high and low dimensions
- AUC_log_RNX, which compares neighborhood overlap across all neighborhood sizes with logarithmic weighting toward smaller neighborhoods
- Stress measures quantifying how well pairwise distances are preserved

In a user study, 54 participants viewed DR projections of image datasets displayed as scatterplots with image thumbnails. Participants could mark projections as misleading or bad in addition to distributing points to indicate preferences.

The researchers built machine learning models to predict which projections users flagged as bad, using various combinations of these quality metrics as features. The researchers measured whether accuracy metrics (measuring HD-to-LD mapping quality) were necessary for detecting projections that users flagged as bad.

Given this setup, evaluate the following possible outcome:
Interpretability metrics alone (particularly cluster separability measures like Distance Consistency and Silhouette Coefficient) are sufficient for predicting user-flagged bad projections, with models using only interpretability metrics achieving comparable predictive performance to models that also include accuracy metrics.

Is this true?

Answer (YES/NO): NO